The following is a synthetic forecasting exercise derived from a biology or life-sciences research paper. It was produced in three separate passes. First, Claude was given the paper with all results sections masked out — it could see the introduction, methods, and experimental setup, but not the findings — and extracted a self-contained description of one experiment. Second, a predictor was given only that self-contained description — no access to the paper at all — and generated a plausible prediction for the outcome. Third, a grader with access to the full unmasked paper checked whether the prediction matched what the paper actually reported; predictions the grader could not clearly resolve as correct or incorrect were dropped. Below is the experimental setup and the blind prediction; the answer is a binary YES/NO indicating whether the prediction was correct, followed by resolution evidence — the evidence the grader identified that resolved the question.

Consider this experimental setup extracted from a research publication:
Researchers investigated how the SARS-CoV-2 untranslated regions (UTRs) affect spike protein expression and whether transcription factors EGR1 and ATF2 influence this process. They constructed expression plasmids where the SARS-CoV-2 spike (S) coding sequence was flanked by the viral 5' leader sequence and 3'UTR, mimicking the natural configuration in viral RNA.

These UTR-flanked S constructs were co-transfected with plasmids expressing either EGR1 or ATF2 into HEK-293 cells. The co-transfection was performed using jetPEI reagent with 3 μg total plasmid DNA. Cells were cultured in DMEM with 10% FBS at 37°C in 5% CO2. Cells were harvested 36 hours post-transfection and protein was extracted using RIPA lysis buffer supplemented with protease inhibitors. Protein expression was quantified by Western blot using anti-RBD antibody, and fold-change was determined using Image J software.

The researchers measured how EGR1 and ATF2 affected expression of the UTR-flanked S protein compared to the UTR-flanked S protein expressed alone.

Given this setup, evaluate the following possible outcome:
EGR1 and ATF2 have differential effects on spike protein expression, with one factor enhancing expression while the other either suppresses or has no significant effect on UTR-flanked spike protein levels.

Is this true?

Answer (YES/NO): NO